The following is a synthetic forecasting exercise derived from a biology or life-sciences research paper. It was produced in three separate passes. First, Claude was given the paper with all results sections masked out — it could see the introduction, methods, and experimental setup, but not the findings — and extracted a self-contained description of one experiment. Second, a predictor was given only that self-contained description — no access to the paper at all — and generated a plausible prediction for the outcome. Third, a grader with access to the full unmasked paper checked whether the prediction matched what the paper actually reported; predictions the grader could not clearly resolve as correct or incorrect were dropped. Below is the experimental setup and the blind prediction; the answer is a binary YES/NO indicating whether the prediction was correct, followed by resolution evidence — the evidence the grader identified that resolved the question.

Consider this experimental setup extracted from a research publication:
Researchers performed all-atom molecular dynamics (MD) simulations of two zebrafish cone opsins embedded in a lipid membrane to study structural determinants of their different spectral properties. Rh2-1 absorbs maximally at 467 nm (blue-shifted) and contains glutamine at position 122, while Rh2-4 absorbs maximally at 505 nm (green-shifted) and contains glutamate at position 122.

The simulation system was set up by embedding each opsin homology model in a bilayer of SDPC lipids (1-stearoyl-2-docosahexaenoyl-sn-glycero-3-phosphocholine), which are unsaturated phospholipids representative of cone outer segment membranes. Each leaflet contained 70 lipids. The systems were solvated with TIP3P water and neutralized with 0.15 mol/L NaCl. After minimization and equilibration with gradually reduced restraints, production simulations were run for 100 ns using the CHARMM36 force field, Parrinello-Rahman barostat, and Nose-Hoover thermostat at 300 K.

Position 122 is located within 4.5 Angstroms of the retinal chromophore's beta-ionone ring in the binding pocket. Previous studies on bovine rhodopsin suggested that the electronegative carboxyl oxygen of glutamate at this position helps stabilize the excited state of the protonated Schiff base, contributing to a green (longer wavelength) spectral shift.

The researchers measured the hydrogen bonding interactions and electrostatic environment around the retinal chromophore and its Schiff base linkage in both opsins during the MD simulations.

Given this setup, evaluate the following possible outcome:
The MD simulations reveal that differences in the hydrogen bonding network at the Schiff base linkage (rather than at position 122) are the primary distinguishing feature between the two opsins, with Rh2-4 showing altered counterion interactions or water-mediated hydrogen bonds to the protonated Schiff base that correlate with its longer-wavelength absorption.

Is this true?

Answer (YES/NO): NO